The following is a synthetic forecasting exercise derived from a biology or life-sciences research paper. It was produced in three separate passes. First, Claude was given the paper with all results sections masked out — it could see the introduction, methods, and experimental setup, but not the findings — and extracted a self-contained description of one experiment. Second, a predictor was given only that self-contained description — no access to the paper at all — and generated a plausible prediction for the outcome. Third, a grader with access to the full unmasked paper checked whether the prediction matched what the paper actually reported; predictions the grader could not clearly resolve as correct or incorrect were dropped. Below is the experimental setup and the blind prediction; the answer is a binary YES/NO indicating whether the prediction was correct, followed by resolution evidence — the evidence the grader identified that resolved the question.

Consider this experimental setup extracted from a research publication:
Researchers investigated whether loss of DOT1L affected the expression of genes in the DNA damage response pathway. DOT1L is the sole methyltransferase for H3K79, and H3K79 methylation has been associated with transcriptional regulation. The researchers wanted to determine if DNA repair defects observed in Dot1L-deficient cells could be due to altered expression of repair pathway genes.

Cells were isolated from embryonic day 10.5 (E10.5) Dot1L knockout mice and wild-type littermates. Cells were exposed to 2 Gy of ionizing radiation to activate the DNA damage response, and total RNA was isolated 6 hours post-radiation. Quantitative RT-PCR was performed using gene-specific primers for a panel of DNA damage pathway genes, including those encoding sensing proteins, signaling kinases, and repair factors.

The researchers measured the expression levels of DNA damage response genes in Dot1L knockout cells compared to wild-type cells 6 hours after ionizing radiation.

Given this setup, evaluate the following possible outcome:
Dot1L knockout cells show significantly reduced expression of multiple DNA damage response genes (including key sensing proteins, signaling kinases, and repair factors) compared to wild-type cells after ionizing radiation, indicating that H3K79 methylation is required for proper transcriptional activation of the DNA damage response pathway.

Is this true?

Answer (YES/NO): NO